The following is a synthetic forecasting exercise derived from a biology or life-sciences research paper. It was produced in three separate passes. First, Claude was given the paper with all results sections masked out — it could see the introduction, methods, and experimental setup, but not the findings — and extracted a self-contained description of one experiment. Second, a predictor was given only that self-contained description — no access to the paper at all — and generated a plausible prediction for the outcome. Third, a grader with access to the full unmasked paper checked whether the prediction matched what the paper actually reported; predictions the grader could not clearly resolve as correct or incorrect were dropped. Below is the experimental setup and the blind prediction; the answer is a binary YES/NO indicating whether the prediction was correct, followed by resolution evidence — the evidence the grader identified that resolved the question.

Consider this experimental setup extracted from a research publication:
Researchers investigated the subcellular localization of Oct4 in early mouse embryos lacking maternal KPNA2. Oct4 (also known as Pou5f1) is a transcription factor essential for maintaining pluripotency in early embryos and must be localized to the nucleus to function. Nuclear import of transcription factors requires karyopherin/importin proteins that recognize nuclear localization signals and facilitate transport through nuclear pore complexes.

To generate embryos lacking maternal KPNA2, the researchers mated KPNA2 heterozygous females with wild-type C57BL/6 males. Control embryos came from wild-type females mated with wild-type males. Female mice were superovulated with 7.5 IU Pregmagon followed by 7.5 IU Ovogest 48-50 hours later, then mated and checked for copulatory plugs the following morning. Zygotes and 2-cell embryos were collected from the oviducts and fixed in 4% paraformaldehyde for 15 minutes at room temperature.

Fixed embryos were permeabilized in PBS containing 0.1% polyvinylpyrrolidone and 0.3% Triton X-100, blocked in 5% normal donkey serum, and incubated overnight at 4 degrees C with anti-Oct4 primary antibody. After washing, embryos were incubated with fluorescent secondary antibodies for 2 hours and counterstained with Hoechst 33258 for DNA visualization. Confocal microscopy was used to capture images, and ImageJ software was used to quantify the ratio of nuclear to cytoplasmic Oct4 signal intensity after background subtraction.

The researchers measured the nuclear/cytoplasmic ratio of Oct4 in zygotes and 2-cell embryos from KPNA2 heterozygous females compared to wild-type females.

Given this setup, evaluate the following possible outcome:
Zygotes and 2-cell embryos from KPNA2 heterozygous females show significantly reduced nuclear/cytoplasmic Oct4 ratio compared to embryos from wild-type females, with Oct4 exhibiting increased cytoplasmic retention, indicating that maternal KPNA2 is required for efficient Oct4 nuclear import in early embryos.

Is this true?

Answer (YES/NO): NO